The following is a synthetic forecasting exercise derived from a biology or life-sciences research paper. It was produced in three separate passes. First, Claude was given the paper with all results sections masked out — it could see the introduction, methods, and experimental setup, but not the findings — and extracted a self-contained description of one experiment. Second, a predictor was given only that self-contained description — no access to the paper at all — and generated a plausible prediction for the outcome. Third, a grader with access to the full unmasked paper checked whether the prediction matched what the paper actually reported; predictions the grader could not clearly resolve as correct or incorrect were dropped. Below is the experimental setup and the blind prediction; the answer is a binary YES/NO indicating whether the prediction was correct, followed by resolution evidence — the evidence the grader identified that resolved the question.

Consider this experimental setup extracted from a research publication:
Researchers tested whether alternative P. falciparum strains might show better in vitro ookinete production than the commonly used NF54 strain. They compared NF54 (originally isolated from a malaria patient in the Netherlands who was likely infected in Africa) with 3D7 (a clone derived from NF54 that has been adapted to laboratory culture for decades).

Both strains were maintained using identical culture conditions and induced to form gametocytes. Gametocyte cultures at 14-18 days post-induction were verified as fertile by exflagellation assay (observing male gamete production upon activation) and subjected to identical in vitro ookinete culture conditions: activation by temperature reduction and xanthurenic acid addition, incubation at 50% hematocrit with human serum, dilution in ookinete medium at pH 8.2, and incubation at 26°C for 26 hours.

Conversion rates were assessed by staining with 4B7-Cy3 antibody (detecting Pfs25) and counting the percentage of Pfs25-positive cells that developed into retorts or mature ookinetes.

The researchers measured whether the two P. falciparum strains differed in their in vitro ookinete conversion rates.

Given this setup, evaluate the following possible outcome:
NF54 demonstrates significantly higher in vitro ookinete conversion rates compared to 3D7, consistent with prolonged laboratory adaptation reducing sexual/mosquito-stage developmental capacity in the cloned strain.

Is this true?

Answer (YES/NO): YES